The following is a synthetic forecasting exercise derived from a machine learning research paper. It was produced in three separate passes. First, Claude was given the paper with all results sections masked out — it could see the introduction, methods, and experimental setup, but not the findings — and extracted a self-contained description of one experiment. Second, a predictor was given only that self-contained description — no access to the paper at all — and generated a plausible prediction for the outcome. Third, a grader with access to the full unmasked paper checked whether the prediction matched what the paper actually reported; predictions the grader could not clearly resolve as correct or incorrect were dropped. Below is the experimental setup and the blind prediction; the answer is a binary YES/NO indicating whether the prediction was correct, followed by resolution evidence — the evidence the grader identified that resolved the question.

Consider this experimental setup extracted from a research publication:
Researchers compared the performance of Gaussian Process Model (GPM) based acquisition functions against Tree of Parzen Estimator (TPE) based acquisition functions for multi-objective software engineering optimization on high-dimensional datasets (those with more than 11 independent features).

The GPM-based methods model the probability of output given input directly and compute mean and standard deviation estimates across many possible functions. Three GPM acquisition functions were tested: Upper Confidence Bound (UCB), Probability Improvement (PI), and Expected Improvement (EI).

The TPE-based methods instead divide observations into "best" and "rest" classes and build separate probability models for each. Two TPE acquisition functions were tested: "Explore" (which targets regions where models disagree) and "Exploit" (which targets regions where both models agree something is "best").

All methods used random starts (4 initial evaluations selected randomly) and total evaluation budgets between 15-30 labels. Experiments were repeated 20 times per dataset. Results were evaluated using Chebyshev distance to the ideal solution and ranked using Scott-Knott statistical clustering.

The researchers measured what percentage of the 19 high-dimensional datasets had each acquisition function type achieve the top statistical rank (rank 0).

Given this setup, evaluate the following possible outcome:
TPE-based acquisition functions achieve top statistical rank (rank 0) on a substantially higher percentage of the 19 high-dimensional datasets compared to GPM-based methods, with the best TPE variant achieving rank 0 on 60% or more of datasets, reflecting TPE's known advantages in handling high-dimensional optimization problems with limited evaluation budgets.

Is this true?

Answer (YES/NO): NO